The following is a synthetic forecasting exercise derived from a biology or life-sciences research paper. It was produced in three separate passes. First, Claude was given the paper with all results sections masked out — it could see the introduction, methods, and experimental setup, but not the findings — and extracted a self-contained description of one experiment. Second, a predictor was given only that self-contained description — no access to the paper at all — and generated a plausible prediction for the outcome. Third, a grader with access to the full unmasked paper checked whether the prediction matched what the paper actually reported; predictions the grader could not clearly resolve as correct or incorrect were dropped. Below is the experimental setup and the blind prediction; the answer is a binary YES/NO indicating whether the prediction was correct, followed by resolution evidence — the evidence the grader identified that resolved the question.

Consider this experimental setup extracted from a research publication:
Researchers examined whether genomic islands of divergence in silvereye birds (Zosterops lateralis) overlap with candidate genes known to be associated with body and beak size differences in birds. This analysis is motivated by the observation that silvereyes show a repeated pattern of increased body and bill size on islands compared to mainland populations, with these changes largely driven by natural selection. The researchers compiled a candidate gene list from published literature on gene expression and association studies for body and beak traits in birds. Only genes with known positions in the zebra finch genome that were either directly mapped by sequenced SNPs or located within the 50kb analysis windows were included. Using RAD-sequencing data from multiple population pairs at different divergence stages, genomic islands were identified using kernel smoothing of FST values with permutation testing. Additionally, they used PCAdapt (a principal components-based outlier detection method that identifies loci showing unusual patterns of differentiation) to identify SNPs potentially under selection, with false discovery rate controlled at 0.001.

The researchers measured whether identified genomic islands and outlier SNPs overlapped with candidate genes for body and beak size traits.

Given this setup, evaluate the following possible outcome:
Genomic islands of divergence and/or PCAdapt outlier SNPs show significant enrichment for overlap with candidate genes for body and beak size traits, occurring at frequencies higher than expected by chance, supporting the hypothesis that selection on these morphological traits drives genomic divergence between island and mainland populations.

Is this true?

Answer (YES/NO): NO